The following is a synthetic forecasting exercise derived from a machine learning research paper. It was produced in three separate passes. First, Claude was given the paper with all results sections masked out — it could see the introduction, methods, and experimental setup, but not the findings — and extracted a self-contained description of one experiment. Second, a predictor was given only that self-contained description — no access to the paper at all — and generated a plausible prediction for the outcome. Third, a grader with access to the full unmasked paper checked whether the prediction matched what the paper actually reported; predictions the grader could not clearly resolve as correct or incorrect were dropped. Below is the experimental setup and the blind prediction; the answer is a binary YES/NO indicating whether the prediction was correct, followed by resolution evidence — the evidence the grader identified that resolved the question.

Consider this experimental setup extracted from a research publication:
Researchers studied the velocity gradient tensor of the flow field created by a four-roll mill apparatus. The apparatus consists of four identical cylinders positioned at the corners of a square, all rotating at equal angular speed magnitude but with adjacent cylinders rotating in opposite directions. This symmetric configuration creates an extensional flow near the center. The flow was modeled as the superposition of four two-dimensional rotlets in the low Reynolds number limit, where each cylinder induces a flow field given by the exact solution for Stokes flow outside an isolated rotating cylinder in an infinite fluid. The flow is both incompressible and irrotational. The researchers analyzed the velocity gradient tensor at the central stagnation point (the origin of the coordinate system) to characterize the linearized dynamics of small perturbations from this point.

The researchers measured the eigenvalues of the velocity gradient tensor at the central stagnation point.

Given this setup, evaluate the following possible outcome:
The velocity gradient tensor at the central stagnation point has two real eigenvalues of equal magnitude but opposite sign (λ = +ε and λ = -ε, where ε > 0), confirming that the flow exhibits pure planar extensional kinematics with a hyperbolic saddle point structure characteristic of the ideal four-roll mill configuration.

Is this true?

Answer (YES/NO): YES